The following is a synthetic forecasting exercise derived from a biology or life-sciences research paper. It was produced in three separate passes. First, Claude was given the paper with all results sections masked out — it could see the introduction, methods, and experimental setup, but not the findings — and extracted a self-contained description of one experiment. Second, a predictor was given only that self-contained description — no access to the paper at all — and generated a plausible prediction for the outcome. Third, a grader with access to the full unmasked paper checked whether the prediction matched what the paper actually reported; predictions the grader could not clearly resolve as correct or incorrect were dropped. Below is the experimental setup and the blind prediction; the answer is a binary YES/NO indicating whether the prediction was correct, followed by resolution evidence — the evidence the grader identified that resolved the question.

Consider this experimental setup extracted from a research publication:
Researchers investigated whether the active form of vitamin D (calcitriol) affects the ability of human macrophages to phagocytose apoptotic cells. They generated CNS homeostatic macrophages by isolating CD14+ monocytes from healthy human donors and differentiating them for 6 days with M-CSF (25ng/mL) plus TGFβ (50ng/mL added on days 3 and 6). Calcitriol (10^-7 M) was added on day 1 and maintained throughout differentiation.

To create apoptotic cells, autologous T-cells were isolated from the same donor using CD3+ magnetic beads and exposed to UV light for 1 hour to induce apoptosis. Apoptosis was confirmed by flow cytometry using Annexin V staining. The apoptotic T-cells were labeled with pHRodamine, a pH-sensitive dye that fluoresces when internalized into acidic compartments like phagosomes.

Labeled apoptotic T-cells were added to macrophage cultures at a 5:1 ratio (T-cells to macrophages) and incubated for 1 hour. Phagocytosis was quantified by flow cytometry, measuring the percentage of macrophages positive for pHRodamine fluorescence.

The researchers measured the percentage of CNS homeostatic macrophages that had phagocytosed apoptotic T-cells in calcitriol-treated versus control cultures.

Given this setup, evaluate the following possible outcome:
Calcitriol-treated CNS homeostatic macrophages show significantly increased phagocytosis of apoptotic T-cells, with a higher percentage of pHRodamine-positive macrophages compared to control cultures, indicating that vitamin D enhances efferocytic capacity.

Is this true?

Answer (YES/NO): NO